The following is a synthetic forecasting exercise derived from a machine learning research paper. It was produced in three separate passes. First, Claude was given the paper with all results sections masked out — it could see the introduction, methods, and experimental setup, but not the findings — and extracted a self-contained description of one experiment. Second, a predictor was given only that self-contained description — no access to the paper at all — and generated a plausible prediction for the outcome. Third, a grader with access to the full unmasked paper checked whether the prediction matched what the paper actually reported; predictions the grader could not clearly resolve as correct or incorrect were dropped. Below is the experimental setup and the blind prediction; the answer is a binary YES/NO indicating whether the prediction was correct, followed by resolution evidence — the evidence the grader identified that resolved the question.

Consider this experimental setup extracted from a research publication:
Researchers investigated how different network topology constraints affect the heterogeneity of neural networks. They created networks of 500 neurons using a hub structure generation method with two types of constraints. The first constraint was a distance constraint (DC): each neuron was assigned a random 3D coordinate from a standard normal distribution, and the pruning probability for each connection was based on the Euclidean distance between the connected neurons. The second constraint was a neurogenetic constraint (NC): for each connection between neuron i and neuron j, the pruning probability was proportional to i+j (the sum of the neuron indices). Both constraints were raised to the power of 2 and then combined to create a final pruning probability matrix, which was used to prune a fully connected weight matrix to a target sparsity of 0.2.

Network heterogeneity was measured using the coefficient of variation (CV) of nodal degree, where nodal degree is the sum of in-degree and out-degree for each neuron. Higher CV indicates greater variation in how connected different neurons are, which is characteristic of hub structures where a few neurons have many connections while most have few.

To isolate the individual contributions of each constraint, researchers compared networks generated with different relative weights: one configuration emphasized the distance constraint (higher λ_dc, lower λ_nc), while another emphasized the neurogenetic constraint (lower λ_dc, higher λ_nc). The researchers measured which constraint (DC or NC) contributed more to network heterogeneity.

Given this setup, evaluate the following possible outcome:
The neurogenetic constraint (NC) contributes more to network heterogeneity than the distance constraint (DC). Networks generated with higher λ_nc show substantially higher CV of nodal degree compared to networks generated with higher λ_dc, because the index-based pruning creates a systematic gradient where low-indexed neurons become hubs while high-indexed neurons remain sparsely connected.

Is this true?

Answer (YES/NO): YES